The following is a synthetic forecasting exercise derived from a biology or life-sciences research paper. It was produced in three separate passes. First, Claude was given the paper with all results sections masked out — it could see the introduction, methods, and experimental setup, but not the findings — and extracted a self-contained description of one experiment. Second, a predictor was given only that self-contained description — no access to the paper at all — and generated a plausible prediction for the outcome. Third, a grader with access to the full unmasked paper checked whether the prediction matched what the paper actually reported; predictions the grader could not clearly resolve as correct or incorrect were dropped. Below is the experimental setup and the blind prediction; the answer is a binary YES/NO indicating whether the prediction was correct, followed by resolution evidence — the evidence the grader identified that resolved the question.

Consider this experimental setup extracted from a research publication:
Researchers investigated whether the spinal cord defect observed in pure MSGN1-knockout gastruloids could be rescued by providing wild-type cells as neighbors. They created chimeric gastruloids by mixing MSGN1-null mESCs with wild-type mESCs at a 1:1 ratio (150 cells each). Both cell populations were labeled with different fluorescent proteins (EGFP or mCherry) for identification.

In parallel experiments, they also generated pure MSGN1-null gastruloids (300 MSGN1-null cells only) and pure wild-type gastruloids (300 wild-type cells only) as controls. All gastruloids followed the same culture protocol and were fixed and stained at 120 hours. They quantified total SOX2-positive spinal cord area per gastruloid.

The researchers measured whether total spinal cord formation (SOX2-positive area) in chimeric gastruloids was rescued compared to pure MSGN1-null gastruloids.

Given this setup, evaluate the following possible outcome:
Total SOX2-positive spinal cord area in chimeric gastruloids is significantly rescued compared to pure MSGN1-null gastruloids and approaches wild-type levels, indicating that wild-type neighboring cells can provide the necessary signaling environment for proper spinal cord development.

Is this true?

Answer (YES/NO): YES